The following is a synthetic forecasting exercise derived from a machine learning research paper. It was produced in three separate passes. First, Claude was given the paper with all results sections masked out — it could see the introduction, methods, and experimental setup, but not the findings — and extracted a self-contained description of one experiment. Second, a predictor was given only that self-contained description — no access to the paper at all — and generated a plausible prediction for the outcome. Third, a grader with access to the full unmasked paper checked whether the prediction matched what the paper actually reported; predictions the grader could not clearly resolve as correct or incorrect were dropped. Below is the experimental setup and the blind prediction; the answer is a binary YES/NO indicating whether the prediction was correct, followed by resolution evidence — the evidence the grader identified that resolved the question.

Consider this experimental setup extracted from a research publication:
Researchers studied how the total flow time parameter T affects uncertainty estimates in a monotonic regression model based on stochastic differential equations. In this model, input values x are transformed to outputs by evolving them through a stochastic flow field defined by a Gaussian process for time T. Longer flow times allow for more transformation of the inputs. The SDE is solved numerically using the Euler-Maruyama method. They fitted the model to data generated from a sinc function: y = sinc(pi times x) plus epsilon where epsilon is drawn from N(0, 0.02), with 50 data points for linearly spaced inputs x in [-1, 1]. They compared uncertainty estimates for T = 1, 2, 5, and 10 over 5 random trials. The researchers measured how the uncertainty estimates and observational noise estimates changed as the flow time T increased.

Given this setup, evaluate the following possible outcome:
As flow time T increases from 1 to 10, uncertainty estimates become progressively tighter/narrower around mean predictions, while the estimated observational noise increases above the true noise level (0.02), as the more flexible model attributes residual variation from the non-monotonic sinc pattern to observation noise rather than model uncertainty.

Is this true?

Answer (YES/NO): NO